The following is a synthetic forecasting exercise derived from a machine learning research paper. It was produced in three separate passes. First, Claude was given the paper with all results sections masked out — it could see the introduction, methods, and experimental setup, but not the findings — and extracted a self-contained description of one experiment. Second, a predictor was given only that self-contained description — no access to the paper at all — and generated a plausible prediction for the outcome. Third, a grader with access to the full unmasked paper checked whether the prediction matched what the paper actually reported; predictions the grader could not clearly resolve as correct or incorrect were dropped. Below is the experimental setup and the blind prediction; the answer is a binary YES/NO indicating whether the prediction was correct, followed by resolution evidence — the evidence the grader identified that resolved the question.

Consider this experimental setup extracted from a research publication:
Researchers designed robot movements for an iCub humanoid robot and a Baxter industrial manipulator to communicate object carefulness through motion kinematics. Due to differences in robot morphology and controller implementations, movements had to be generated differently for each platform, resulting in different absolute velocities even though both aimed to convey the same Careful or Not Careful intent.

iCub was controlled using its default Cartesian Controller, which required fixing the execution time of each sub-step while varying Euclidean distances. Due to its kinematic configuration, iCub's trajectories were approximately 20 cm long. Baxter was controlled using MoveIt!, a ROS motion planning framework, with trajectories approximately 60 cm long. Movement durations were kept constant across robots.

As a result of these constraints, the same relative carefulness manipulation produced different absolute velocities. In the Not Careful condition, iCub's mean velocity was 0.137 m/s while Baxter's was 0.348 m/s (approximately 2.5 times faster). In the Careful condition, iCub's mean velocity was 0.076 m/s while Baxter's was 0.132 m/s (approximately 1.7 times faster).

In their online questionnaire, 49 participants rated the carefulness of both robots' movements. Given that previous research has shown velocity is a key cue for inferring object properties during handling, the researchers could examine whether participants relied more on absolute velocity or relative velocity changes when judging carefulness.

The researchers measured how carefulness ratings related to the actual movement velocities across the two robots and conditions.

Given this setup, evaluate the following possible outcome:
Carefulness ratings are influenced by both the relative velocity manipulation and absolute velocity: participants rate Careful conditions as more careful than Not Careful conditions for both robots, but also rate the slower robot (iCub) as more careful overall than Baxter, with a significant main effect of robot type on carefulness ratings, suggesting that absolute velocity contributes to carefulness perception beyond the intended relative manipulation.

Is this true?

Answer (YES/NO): YES